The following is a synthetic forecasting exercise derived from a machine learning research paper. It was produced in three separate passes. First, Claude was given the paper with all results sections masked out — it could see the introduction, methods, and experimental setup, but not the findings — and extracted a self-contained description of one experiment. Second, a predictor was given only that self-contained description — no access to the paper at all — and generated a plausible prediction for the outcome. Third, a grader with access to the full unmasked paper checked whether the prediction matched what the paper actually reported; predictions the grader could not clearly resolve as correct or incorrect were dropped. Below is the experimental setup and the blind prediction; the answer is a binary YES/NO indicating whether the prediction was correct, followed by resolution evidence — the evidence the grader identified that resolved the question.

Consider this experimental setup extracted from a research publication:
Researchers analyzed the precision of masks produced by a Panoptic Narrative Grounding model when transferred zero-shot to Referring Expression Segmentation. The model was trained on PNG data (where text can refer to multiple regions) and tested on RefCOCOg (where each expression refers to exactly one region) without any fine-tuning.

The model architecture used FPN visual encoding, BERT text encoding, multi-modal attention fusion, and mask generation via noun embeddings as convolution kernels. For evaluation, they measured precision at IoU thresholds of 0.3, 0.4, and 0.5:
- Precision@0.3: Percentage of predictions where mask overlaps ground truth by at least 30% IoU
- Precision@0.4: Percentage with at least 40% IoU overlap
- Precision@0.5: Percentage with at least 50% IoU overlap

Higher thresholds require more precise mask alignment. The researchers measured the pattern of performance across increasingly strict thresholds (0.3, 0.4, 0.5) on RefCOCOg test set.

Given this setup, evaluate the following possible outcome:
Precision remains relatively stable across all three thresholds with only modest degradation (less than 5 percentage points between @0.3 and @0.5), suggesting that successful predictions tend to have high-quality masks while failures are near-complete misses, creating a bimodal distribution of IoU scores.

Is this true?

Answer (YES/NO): NO